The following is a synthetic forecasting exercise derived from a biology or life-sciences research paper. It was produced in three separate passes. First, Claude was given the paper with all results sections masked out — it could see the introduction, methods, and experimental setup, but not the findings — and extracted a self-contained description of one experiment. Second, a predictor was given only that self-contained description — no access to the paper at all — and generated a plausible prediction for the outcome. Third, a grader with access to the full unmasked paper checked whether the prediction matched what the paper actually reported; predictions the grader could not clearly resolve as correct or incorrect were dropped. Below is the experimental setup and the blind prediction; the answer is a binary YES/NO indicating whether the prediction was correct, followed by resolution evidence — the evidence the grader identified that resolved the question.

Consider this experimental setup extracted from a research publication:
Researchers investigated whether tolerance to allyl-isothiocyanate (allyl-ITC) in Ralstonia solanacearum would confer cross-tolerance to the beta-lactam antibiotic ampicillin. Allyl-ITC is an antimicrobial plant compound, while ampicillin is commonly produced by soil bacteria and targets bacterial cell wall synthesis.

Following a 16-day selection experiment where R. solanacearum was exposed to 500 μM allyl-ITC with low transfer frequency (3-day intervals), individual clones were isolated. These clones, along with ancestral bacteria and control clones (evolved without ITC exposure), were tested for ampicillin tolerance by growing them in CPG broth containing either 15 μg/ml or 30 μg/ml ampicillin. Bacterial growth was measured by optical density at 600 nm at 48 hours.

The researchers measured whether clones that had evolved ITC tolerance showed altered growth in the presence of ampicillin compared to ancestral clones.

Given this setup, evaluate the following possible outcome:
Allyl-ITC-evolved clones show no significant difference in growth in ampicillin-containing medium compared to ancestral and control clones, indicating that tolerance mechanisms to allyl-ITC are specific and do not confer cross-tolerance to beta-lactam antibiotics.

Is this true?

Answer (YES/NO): NO